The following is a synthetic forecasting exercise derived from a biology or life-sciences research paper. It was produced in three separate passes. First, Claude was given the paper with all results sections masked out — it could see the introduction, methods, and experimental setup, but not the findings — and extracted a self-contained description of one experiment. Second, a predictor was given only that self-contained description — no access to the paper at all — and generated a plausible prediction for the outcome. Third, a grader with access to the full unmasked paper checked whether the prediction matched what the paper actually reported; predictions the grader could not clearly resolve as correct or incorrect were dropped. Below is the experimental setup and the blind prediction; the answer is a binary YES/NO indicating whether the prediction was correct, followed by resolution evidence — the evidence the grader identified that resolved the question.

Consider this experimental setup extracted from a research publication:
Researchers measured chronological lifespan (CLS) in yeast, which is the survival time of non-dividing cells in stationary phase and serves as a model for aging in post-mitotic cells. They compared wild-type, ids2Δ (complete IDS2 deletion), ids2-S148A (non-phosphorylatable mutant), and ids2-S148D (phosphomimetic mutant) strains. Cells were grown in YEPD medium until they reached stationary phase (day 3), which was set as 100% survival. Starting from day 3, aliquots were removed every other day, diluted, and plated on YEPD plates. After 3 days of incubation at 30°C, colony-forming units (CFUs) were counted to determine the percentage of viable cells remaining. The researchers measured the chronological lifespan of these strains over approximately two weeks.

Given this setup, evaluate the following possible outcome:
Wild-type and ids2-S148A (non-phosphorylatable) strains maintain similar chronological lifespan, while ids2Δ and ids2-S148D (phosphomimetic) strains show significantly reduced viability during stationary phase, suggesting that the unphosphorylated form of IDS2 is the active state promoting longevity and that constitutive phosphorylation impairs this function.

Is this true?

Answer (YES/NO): YES